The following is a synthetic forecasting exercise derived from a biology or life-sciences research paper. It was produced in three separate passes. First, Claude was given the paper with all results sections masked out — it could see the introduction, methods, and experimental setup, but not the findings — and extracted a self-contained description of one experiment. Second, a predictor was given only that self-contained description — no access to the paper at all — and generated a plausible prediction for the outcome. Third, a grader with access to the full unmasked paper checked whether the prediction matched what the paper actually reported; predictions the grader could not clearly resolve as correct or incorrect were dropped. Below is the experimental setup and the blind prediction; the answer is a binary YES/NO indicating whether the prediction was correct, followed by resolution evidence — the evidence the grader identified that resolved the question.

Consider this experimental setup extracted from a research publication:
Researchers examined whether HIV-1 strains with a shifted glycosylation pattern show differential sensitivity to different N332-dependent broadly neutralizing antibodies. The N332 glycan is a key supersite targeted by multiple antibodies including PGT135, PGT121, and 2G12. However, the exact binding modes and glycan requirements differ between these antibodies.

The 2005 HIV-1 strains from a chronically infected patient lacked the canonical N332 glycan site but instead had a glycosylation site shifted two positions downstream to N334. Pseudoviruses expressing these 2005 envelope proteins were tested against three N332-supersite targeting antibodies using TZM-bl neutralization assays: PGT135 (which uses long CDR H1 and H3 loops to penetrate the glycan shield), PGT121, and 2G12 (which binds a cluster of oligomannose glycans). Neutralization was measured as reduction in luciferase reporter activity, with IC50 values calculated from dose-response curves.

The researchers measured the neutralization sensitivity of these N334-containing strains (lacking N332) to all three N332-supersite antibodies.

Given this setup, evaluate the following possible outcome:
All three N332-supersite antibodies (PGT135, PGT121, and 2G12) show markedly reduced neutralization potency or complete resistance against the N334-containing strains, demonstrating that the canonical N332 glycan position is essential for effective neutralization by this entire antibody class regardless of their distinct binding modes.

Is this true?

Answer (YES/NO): NO